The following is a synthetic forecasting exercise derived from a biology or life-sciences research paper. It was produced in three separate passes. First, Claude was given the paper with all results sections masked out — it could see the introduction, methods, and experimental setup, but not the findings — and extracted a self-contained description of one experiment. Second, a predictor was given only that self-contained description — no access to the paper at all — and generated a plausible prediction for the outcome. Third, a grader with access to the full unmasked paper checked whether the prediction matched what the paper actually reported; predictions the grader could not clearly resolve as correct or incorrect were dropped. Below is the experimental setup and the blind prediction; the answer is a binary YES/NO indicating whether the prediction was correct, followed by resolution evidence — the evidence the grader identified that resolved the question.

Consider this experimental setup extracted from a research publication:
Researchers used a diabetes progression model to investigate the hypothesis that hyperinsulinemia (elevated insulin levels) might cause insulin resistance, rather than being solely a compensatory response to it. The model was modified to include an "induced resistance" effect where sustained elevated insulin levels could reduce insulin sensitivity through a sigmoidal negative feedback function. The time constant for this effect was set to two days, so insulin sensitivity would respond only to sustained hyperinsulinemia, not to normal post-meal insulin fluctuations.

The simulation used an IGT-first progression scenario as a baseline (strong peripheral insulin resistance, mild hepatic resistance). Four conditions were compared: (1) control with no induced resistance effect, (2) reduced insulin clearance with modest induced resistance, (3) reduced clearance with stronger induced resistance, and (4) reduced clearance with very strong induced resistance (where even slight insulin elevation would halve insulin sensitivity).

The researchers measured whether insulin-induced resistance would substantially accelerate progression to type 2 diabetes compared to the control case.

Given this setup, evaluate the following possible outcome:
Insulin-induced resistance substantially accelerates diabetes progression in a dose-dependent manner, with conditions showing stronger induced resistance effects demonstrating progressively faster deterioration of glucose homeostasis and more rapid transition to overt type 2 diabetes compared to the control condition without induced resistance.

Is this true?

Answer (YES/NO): NO